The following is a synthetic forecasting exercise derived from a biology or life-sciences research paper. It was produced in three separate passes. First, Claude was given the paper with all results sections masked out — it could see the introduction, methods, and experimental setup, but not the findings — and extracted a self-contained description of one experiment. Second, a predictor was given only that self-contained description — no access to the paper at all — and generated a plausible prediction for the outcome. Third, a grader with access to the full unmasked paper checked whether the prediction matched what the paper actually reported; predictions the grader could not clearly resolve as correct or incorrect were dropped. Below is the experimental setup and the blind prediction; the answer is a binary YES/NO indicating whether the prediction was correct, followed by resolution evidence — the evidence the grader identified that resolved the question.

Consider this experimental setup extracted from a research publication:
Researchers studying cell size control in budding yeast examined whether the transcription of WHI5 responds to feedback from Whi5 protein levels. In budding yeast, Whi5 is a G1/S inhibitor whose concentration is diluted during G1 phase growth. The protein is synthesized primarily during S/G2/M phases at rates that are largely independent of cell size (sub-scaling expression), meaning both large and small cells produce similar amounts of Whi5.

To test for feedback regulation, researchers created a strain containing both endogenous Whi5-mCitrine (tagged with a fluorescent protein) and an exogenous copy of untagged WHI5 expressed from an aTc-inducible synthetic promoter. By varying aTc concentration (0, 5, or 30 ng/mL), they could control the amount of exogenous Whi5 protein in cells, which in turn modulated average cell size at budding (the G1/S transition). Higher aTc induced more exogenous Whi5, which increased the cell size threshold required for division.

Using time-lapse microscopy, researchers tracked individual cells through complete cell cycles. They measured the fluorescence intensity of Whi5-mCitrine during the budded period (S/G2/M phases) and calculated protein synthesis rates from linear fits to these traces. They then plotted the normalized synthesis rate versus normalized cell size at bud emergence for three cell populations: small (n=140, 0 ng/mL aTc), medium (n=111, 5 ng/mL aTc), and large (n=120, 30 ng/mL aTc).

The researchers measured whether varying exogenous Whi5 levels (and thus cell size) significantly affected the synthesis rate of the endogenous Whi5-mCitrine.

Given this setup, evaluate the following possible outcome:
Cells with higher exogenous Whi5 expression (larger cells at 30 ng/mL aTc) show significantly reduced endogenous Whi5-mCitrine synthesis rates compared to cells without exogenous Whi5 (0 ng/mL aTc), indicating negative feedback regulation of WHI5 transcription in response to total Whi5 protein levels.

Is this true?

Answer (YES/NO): NO